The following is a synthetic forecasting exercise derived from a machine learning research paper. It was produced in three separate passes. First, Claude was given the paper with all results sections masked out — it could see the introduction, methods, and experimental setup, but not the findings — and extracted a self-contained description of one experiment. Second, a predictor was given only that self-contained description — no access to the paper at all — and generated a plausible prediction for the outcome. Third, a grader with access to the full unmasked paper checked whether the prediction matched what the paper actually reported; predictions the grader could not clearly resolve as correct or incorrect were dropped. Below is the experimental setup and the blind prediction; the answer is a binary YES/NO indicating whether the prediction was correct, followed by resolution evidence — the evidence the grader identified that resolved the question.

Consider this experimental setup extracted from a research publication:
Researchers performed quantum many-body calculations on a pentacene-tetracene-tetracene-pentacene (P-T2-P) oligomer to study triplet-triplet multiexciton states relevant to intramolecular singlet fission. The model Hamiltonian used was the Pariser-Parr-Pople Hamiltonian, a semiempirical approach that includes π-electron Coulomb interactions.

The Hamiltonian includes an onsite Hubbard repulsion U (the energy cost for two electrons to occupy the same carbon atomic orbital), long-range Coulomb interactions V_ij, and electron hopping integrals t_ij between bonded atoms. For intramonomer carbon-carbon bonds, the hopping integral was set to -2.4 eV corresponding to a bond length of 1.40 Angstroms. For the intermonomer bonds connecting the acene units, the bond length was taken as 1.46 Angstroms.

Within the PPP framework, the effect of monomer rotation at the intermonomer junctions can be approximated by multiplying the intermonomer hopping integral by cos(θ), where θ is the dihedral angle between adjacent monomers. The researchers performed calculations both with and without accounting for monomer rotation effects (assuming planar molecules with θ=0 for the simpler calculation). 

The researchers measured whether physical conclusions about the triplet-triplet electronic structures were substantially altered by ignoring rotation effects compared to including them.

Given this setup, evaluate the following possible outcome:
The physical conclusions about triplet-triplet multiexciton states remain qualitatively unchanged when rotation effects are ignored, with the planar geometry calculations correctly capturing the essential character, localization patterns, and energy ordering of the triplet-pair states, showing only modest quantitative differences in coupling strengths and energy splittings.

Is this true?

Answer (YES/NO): YES